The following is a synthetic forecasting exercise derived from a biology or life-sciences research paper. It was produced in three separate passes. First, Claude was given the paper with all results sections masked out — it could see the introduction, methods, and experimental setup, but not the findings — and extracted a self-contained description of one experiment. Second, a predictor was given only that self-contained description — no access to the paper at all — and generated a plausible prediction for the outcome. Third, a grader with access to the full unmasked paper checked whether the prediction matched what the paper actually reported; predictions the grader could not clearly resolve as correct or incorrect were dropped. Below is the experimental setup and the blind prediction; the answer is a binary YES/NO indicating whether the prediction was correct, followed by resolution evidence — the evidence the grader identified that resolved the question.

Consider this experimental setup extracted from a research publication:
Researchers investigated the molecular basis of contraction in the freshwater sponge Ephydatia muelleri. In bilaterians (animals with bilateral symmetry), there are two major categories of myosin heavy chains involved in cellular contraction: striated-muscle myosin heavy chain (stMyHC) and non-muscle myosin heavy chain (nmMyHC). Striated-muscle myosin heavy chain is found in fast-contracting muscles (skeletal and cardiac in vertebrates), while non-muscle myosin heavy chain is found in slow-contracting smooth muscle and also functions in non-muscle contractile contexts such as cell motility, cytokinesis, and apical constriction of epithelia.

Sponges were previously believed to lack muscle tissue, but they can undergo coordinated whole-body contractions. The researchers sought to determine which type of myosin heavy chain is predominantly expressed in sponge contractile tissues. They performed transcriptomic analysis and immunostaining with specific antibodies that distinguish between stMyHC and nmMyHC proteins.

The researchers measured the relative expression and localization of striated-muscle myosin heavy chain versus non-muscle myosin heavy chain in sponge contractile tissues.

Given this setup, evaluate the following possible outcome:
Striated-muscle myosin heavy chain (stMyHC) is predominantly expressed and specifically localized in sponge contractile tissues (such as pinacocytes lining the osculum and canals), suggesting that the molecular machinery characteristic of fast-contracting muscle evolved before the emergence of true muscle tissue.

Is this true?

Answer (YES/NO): YES